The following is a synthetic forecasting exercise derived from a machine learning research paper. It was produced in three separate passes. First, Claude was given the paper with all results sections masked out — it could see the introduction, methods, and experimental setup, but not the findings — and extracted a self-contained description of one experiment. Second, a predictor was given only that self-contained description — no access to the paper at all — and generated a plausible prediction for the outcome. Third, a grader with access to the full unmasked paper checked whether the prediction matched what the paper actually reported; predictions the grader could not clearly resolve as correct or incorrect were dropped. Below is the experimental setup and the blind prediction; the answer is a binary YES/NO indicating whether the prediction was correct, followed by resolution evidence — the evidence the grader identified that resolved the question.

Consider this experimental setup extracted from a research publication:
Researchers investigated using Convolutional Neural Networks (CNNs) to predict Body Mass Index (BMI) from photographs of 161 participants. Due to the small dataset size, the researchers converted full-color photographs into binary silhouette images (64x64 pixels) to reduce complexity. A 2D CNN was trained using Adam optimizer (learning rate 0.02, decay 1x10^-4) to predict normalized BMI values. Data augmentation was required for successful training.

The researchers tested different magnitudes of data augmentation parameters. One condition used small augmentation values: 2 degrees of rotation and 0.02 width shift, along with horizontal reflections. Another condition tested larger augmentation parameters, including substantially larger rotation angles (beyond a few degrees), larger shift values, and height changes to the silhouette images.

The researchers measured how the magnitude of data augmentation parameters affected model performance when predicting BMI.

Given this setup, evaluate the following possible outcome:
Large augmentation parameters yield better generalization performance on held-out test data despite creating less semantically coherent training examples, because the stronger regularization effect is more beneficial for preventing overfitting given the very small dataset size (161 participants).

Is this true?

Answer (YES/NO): NO